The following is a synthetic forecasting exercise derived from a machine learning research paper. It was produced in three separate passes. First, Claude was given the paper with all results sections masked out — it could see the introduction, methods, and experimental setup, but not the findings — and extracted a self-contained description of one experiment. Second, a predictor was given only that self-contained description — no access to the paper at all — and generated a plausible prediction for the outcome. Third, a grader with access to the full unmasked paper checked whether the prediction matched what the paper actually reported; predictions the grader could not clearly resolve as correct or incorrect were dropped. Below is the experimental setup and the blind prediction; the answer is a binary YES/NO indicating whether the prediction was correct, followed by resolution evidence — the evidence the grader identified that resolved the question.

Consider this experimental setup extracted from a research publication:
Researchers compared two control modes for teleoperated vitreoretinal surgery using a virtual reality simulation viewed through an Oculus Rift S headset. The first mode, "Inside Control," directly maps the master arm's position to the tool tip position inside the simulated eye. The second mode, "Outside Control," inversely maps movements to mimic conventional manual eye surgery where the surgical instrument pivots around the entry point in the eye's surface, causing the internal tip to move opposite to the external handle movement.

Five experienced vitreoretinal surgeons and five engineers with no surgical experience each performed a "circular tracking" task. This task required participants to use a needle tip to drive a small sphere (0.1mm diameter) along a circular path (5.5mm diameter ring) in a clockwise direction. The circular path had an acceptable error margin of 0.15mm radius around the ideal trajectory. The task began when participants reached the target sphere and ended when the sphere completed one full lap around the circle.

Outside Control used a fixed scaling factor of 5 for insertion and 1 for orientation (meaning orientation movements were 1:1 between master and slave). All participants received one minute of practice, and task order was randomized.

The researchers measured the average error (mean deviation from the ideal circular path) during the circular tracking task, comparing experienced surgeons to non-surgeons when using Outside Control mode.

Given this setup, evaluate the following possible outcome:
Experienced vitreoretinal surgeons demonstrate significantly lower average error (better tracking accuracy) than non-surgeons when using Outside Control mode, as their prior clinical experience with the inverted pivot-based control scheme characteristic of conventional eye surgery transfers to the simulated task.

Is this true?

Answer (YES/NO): NO